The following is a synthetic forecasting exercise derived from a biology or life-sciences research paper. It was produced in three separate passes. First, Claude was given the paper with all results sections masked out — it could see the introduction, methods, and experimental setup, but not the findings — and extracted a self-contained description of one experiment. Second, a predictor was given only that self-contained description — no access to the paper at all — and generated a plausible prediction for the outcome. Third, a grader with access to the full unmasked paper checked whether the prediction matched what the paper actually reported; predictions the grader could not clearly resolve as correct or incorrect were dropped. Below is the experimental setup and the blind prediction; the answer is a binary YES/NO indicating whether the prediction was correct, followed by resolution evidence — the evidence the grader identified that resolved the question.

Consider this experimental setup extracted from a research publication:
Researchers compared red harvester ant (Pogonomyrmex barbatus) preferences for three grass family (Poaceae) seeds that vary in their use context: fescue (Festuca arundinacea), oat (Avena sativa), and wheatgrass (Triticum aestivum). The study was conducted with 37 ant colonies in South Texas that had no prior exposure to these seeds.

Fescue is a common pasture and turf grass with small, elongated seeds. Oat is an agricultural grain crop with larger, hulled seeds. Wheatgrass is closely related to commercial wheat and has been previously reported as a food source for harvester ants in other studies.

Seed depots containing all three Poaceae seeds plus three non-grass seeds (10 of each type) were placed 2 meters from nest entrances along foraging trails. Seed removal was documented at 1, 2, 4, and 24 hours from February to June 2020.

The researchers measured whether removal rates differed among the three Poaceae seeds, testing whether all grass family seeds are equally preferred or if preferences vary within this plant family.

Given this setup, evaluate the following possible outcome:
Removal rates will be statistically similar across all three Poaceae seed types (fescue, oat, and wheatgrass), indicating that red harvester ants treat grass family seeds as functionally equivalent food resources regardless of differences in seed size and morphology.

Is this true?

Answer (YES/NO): NO